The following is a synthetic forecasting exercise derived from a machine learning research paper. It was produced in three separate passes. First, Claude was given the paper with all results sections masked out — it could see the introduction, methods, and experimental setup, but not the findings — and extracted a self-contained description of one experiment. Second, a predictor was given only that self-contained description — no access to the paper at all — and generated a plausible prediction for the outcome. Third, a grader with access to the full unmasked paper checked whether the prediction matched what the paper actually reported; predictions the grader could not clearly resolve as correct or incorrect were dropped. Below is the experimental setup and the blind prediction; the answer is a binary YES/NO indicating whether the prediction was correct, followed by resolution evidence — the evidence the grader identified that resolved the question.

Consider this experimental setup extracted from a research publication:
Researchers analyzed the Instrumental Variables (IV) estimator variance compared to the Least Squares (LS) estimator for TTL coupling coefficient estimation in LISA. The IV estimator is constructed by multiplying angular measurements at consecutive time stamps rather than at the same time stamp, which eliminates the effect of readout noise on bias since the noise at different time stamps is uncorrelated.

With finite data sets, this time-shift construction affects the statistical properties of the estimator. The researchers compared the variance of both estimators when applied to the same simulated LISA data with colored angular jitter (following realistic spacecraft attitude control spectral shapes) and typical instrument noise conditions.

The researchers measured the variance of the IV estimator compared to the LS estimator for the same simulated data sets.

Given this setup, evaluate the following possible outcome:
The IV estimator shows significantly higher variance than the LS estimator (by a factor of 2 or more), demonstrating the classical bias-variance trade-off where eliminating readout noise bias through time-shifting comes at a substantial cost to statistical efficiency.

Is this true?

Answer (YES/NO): NO